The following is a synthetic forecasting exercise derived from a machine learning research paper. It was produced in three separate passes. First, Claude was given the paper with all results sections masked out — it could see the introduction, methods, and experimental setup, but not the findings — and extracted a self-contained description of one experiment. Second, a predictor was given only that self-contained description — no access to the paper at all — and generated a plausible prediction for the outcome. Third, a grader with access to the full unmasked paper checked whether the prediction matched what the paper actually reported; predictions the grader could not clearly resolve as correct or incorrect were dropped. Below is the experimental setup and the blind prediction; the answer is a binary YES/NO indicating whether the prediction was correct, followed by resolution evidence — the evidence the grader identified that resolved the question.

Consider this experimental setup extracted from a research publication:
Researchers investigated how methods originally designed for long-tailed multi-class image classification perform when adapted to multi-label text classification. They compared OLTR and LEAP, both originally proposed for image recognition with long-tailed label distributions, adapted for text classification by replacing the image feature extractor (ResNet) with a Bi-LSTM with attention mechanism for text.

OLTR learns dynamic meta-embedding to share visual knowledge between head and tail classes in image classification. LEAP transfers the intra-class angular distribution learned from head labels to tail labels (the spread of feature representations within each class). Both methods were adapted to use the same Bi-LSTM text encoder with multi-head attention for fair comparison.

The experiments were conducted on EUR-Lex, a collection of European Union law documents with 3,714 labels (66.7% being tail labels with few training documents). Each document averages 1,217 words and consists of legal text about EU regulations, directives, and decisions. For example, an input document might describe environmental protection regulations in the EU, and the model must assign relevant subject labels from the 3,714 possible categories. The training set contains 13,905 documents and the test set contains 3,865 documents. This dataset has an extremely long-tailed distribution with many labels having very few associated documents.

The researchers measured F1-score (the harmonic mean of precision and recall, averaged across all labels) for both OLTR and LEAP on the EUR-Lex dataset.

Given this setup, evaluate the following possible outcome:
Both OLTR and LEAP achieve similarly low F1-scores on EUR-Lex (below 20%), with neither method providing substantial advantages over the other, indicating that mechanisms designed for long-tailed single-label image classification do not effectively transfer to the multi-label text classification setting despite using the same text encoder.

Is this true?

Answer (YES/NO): NO